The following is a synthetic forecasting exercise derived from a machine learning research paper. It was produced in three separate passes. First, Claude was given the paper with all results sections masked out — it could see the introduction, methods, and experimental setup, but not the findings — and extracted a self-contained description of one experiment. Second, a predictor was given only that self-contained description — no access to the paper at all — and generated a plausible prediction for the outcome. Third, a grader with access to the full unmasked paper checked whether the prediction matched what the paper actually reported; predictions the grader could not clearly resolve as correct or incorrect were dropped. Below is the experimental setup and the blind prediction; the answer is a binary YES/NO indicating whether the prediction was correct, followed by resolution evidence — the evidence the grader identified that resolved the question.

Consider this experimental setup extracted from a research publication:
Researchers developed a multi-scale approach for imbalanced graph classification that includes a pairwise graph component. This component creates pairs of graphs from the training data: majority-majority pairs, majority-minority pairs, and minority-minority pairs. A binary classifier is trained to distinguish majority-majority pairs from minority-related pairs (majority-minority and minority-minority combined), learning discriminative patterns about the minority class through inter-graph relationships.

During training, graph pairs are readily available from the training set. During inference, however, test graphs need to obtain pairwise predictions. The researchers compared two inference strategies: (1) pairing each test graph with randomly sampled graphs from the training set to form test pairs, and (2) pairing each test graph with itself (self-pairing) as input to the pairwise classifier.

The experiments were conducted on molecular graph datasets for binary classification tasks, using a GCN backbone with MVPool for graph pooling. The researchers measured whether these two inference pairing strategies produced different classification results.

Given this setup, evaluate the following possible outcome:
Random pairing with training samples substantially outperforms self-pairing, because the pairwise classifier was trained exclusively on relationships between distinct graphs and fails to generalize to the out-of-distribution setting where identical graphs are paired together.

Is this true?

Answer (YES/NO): NO